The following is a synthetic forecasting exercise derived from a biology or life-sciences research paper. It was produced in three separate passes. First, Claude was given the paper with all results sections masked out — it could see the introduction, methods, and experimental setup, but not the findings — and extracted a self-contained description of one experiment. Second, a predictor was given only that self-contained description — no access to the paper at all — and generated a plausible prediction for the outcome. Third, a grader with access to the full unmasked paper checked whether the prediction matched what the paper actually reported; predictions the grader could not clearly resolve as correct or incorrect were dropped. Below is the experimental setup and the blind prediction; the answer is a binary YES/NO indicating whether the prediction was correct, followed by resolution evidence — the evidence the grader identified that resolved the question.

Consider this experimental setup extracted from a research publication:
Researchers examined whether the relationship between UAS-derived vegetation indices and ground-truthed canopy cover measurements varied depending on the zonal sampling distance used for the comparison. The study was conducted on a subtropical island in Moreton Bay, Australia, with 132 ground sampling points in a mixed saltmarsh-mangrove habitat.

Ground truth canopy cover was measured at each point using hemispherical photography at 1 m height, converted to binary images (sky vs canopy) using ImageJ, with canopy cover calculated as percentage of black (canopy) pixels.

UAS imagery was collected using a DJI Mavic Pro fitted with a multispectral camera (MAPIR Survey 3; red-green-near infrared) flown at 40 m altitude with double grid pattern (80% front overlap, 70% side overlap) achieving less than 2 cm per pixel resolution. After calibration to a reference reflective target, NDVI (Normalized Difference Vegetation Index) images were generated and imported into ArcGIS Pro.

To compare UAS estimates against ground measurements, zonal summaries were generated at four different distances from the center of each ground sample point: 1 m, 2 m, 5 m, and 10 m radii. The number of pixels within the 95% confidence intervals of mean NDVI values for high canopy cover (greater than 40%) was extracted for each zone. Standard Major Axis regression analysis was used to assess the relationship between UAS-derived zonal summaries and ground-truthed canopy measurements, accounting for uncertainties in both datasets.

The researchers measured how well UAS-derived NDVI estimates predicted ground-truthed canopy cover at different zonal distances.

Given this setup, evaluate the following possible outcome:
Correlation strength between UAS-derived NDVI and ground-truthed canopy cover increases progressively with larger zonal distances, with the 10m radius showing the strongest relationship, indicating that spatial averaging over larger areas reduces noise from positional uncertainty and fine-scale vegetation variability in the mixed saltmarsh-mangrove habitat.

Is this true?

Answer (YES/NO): NO